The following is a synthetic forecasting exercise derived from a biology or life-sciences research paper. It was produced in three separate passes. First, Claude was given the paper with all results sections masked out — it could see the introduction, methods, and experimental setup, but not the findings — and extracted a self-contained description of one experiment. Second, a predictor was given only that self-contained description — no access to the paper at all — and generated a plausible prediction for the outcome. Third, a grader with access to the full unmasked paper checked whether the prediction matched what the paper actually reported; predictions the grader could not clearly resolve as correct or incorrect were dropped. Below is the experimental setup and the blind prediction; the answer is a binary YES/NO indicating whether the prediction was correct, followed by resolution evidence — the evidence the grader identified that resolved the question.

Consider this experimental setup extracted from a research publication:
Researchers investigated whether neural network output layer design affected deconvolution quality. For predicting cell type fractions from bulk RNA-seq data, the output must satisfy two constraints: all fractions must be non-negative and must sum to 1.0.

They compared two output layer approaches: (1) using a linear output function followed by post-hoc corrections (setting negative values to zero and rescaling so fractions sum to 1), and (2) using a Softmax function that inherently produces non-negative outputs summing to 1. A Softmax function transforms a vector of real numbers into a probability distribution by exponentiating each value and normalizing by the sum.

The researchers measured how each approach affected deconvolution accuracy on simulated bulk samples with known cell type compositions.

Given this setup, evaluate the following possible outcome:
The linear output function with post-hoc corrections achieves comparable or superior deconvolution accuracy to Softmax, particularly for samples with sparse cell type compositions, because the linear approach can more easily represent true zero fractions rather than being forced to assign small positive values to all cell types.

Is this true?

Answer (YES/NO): NO